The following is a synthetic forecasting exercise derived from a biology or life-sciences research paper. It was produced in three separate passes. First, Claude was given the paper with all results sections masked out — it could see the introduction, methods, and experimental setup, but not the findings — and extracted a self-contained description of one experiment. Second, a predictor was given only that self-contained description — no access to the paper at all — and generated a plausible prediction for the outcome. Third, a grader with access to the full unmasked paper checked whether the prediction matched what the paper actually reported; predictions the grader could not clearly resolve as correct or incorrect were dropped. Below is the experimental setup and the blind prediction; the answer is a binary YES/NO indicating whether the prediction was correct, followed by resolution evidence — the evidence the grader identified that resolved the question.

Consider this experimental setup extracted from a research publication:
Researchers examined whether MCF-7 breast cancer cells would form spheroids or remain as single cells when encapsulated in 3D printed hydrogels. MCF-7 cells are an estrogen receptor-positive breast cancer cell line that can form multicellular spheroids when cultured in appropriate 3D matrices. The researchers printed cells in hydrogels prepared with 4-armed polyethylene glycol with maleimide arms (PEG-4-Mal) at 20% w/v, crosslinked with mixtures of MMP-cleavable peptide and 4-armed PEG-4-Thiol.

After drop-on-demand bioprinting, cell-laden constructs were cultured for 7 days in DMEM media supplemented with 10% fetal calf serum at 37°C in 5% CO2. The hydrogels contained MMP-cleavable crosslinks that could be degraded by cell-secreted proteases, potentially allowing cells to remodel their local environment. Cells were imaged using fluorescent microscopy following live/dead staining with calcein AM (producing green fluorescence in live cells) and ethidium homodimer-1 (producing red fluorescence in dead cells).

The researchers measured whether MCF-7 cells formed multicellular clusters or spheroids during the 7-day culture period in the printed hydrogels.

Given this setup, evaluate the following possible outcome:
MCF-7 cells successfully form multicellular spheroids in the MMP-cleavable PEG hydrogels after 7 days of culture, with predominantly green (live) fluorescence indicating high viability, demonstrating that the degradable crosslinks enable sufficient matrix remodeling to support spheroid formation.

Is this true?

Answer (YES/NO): YES